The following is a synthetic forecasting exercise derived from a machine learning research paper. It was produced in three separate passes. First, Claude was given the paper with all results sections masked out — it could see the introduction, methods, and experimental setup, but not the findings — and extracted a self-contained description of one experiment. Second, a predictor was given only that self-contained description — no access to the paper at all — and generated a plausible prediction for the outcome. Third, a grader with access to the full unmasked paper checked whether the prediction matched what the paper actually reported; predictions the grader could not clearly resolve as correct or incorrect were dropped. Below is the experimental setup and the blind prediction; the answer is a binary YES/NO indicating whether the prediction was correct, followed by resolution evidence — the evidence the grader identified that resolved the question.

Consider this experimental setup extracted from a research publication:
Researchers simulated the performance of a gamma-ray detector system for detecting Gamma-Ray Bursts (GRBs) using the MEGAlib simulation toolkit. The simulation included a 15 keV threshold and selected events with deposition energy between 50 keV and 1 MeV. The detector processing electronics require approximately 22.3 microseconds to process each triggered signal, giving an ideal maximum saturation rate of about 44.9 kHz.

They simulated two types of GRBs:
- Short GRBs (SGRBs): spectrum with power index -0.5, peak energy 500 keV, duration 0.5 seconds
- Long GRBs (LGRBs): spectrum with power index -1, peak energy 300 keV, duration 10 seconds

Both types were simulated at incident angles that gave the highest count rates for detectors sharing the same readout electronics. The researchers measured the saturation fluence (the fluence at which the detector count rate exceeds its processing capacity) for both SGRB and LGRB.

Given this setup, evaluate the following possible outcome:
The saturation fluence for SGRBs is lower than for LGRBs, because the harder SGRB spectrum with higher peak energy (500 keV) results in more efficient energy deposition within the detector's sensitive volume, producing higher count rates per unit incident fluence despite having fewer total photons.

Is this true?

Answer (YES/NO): YES